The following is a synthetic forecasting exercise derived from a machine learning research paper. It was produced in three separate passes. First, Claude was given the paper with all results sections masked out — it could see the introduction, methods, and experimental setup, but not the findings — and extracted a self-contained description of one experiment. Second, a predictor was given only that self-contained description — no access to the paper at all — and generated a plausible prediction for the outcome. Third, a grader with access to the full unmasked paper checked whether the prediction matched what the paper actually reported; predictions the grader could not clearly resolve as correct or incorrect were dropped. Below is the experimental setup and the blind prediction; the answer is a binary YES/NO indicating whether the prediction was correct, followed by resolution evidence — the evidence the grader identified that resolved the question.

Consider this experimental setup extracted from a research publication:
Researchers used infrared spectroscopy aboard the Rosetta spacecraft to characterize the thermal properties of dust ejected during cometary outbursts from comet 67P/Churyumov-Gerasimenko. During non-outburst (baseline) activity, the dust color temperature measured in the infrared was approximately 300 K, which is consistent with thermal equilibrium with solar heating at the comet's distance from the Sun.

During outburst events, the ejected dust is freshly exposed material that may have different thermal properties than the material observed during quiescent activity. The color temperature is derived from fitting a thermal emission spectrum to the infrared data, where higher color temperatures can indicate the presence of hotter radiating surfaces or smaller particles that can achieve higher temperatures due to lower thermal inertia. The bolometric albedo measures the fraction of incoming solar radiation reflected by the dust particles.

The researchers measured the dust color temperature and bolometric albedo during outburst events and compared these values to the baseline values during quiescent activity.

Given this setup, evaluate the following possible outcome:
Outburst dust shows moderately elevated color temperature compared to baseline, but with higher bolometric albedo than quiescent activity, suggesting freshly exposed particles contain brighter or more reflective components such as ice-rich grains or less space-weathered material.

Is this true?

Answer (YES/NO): NO